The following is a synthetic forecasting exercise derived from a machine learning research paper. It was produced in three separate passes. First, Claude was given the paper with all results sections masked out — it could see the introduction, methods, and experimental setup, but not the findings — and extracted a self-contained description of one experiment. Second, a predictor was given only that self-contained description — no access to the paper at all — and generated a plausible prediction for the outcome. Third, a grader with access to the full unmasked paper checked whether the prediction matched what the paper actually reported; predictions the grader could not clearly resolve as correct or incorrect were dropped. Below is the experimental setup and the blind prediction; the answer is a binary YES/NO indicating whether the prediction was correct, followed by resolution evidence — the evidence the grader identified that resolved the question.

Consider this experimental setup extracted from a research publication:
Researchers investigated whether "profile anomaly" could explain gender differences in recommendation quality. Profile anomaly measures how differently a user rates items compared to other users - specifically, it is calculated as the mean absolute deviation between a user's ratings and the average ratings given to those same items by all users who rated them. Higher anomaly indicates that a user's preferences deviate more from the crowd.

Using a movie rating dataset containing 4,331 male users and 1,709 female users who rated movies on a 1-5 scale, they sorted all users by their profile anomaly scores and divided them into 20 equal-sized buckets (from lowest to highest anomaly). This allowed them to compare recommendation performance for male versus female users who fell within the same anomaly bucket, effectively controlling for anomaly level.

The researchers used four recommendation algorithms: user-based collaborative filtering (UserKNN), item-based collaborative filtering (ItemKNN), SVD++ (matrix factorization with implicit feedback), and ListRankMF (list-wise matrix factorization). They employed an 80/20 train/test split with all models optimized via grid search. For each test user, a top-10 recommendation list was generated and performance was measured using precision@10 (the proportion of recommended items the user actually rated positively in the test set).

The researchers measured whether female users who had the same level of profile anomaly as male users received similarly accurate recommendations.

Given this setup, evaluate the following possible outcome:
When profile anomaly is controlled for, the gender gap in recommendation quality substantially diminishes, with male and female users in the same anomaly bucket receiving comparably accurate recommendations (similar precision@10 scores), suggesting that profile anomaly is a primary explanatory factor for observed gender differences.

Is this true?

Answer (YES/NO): NO